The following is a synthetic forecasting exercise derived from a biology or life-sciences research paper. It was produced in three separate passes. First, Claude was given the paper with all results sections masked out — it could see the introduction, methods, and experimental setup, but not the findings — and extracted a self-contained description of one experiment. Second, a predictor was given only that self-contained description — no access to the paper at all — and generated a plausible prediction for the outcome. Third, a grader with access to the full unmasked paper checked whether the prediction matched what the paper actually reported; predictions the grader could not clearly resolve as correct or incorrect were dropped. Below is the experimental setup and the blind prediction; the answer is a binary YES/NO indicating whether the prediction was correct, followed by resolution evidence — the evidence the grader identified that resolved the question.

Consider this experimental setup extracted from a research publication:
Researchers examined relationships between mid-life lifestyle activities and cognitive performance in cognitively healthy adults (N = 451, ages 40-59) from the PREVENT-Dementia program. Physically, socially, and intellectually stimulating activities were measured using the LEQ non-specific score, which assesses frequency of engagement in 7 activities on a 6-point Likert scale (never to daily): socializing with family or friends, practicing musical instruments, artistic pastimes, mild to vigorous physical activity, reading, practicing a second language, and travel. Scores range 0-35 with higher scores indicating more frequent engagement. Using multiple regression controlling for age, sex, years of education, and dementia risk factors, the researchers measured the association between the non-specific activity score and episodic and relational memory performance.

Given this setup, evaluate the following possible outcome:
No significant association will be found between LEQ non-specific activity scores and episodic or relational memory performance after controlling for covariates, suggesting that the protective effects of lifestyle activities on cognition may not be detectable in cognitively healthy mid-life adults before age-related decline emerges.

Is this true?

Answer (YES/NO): NO